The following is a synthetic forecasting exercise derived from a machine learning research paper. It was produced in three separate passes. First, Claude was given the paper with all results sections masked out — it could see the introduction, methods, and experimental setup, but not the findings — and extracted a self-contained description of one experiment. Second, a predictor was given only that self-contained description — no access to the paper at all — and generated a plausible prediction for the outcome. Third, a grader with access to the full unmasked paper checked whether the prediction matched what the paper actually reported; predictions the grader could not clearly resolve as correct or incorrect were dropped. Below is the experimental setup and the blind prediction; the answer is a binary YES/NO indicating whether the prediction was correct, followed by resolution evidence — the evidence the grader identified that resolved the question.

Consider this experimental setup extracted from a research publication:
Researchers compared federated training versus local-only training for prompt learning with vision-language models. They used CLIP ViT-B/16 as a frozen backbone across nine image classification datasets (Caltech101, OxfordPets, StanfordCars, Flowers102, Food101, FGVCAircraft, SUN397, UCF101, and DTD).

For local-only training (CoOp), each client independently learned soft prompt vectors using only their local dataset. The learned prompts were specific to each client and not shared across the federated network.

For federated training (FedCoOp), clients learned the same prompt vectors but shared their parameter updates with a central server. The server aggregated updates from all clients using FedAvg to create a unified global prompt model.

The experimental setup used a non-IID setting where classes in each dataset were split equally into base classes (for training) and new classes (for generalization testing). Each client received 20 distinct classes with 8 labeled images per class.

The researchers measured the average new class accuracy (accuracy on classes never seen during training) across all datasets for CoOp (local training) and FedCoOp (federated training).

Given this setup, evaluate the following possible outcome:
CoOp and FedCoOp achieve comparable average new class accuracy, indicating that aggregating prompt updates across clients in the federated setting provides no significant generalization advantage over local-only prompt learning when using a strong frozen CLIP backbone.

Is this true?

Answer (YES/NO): YES